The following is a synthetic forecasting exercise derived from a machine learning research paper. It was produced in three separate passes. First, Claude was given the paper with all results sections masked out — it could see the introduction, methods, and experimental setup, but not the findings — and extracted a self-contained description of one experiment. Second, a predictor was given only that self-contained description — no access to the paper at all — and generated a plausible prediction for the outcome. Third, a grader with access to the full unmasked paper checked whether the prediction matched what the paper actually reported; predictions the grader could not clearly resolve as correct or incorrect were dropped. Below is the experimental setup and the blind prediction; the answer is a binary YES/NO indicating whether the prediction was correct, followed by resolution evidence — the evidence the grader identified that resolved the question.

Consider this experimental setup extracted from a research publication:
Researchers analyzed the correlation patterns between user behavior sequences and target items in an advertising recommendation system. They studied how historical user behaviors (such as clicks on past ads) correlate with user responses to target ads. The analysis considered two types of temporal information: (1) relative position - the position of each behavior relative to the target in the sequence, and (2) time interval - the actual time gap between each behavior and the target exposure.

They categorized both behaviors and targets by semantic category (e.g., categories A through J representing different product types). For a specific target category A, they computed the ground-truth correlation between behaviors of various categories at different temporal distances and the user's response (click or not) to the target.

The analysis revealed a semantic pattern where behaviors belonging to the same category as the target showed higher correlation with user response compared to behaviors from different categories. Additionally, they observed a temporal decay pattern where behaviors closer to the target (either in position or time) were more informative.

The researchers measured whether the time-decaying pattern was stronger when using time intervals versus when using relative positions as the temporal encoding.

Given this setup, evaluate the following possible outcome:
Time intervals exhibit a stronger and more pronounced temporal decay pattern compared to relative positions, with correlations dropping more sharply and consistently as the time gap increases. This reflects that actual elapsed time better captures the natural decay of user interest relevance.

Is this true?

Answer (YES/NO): YES